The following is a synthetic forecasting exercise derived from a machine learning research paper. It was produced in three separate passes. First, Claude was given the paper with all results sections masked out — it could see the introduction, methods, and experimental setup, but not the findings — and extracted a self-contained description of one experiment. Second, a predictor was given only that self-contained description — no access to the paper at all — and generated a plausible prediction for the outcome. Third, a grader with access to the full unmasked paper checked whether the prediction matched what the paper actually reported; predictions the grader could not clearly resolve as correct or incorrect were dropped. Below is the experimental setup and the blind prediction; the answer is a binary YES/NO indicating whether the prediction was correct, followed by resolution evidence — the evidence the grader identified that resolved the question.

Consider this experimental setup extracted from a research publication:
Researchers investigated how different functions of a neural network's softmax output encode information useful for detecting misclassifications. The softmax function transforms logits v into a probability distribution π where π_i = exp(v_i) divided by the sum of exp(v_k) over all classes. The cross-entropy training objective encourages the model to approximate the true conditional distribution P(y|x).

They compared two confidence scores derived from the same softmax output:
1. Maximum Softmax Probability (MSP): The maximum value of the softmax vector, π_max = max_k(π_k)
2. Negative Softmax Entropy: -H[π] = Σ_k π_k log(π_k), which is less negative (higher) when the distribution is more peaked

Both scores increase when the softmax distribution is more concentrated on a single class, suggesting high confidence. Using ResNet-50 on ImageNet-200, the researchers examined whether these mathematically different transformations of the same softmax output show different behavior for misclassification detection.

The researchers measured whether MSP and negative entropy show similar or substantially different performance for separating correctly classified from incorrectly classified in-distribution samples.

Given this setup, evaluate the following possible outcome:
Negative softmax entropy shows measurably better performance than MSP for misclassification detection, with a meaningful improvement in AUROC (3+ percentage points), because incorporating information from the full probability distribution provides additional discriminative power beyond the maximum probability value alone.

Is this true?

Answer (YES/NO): NO